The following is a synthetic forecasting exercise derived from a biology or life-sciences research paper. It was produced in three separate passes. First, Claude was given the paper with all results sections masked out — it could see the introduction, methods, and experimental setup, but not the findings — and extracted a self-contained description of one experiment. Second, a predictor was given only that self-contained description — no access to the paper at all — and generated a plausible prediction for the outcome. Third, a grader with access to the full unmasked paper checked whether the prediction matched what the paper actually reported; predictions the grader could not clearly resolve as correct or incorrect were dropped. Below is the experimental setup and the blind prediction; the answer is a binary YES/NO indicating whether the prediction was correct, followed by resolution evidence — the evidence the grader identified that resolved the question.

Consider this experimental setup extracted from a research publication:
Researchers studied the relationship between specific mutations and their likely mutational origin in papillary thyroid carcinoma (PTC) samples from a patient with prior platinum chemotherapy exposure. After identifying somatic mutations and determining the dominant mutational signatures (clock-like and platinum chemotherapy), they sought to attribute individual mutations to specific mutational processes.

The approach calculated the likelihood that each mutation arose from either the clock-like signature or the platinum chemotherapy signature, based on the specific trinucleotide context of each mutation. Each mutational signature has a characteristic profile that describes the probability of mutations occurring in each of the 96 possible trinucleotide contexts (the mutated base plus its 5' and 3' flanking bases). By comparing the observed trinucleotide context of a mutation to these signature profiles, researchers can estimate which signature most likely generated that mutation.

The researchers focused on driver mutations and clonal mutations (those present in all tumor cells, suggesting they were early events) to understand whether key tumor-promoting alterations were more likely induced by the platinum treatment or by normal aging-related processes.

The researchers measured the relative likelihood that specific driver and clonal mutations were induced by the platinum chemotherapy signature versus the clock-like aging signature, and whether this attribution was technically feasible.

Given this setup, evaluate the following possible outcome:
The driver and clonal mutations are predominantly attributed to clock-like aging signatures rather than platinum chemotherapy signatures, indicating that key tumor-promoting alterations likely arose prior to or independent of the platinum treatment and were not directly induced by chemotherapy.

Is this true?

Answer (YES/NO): NO